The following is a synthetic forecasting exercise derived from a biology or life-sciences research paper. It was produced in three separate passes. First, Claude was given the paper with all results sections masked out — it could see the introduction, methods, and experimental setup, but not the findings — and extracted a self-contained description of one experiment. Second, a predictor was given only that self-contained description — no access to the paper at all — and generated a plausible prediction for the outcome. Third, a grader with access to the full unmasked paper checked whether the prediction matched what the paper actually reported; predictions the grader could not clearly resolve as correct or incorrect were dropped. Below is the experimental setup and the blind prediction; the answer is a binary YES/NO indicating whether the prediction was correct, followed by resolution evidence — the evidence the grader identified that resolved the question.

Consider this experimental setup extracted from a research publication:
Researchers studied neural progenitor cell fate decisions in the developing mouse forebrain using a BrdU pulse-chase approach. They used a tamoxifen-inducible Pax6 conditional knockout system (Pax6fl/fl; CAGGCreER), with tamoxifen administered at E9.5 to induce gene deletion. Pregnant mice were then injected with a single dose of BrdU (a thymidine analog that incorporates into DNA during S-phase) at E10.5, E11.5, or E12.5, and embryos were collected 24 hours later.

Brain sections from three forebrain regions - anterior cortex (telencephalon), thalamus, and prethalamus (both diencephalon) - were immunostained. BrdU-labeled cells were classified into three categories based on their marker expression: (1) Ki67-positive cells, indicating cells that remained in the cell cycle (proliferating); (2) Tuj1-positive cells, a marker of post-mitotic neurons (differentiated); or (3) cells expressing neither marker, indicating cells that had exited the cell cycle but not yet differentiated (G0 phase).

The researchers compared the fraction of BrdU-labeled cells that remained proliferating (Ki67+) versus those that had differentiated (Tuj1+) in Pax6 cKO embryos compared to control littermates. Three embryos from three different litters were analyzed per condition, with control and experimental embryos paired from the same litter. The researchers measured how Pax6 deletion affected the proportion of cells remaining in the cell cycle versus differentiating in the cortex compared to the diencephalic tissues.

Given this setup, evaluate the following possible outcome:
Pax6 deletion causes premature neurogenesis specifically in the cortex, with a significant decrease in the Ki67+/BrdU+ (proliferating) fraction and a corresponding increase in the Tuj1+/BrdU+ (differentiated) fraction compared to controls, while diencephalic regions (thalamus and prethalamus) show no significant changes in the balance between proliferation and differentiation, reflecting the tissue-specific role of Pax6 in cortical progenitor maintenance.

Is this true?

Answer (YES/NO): NO